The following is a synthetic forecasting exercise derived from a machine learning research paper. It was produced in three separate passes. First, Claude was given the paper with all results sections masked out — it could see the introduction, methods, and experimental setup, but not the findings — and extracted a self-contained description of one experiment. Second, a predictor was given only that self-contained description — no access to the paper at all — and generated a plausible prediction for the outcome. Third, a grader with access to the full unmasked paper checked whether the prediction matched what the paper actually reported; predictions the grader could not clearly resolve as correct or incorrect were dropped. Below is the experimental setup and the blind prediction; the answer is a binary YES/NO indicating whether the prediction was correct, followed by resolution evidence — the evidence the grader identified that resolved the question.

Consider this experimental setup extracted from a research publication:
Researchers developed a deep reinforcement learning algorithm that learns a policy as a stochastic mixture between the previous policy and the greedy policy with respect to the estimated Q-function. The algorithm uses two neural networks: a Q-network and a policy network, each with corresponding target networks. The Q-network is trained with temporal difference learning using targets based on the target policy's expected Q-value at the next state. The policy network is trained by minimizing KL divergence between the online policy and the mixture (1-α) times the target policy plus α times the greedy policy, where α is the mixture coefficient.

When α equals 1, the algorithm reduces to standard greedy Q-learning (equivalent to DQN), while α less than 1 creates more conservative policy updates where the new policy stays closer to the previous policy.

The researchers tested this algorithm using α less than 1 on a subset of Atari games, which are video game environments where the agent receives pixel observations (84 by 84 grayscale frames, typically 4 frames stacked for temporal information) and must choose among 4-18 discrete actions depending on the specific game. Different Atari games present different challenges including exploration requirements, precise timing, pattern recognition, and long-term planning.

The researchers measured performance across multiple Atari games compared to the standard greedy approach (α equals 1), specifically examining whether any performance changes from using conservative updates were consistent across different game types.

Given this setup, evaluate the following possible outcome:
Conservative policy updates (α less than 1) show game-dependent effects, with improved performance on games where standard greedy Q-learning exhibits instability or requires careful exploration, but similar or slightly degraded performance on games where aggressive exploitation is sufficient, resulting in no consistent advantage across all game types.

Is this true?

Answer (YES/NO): NO